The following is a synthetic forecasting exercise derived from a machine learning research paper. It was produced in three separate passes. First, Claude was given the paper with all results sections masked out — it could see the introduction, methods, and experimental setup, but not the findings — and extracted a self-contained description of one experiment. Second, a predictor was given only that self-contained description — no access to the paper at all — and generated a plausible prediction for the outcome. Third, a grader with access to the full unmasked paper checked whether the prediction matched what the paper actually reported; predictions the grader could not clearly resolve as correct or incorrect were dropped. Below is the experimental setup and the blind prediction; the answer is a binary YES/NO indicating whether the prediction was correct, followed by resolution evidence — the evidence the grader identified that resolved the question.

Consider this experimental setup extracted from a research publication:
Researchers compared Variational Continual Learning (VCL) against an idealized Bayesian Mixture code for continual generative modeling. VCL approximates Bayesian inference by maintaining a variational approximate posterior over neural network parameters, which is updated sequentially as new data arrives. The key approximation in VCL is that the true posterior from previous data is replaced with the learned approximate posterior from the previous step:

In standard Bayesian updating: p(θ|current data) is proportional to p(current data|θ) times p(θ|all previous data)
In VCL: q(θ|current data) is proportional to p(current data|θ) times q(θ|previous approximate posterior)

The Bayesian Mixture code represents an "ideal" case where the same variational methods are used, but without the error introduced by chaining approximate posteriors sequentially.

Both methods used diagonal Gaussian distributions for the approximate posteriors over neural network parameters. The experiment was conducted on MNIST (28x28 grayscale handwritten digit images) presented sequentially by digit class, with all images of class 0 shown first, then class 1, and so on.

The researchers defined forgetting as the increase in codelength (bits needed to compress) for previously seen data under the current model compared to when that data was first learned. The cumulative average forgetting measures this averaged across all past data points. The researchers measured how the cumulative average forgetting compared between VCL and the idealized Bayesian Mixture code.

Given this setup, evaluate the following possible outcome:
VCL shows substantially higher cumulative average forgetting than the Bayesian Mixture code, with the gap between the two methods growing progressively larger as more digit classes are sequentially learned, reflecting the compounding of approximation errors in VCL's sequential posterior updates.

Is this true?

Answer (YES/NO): YES